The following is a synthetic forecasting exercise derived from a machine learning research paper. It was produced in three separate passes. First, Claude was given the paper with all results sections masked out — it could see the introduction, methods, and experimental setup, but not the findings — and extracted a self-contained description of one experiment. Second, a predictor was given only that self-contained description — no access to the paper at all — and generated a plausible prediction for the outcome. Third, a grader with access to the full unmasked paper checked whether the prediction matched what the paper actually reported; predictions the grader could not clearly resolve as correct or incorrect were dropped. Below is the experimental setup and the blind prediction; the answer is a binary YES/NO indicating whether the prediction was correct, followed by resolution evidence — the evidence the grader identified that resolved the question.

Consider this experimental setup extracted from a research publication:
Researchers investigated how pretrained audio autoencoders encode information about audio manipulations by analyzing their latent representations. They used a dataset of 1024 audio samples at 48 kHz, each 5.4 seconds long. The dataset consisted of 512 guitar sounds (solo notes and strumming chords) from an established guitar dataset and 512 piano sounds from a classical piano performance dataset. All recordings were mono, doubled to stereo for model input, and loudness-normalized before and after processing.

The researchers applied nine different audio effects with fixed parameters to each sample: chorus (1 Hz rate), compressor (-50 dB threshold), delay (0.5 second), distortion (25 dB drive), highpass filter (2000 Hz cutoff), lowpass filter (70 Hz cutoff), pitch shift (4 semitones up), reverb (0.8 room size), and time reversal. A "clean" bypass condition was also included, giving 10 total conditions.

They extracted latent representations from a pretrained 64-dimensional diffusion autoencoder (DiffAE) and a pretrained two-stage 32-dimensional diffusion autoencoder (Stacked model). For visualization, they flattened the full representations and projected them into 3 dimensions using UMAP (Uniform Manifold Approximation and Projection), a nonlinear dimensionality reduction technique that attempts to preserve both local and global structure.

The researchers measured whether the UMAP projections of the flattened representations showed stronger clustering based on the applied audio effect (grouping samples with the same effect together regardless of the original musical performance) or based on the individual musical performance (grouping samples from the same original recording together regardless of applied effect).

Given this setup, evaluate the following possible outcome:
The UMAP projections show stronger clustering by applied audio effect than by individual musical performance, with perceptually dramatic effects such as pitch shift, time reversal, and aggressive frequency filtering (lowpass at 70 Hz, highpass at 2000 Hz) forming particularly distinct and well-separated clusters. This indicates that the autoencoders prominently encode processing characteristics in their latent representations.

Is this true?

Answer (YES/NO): NO